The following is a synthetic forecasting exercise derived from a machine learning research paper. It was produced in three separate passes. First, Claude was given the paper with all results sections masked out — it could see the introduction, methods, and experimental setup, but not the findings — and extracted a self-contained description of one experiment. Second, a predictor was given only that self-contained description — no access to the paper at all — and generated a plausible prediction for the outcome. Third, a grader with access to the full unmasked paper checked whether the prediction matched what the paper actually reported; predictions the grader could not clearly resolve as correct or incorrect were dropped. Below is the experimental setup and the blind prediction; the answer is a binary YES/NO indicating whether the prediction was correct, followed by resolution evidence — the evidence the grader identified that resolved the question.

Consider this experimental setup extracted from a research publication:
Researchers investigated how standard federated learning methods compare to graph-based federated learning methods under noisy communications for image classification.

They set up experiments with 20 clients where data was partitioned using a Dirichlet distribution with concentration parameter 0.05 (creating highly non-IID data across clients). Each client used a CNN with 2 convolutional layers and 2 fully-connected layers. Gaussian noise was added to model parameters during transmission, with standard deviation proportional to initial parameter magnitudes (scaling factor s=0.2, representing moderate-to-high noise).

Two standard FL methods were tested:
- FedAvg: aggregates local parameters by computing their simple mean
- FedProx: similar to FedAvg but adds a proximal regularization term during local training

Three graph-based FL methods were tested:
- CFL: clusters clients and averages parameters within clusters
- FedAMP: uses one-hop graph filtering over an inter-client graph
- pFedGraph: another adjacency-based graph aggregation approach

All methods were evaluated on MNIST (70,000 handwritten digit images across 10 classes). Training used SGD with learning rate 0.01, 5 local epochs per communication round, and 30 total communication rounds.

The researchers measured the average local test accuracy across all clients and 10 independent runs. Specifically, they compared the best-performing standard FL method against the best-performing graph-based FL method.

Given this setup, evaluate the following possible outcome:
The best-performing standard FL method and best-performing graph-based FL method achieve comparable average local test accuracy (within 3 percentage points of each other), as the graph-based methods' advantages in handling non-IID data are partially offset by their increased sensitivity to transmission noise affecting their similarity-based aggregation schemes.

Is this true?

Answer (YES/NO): YES